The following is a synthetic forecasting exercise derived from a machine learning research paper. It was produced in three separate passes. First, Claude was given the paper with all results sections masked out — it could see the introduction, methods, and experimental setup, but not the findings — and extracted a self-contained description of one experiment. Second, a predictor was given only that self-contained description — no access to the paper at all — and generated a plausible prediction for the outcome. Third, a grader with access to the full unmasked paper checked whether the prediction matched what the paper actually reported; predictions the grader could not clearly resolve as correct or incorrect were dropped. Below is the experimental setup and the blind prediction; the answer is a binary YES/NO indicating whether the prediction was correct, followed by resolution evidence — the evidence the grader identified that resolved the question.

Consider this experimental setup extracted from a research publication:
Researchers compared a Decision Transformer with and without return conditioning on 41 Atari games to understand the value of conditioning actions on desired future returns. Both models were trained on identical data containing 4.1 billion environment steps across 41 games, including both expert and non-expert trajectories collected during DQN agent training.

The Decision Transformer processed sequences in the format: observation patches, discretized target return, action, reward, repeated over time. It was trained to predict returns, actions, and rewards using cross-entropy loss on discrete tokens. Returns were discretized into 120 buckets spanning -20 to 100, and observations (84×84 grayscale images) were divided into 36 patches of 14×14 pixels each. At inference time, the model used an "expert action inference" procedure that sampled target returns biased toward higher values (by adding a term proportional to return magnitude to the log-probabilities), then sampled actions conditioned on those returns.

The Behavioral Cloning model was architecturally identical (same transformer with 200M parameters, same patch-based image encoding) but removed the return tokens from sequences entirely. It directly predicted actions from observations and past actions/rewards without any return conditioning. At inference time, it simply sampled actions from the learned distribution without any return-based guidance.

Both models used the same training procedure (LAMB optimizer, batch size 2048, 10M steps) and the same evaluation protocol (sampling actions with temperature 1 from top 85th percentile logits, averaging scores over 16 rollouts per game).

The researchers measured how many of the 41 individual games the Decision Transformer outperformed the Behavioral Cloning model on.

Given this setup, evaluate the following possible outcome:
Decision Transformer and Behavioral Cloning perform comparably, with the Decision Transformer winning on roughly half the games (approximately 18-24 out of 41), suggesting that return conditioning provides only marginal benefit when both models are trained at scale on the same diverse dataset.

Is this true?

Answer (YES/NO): NO